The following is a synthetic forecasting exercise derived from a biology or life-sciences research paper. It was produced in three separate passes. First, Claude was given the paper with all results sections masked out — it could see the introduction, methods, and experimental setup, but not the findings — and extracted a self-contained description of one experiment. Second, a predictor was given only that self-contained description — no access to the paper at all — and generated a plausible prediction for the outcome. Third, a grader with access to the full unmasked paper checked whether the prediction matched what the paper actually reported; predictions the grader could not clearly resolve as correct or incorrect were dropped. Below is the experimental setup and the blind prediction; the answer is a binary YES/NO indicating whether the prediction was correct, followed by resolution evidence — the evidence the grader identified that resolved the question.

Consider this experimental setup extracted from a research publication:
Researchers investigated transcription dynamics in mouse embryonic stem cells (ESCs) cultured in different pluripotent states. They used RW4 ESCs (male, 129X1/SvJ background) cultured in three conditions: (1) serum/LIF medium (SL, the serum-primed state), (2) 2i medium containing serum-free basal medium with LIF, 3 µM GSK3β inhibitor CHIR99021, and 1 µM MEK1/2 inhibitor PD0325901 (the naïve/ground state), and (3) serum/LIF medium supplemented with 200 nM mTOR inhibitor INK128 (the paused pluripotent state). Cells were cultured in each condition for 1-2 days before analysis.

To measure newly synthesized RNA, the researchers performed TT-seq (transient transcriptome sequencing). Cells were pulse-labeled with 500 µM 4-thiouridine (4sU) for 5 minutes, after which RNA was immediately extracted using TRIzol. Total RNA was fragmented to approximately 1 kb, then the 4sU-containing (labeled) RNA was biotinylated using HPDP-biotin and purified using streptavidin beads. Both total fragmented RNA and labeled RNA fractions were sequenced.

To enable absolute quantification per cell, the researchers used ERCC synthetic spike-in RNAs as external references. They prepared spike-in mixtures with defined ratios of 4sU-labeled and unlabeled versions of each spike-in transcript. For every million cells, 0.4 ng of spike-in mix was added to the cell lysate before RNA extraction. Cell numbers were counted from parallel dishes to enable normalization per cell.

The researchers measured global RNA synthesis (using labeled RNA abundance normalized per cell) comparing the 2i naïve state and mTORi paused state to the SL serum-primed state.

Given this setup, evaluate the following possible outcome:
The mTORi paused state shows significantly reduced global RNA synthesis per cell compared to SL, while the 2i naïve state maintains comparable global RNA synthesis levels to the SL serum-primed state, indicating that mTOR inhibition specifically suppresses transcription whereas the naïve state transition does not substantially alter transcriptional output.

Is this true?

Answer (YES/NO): NO